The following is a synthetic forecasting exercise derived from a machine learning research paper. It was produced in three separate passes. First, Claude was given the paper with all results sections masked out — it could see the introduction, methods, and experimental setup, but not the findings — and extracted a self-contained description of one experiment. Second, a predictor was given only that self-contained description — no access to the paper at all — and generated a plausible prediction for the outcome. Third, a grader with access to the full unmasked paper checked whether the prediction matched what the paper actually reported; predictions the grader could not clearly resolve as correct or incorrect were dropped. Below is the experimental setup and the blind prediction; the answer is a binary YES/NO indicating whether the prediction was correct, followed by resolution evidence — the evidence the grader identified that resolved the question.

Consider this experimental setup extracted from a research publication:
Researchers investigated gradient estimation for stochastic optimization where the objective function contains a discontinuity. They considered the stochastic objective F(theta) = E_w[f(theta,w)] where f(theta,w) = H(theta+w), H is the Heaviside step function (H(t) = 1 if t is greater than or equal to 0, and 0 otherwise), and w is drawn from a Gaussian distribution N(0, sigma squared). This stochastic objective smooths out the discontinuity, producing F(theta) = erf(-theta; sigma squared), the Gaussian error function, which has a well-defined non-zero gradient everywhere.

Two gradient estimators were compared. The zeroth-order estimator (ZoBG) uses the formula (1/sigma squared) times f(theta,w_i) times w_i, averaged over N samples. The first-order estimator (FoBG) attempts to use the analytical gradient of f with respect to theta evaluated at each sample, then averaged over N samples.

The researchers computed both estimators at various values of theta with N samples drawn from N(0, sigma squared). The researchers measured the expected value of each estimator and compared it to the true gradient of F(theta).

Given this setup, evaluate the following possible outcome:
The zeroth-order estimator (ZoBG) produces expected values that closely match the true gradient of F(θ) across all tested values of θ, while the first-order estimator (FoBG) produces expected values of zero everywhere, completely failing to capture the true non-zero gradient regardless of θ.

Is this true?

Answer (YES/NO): YES